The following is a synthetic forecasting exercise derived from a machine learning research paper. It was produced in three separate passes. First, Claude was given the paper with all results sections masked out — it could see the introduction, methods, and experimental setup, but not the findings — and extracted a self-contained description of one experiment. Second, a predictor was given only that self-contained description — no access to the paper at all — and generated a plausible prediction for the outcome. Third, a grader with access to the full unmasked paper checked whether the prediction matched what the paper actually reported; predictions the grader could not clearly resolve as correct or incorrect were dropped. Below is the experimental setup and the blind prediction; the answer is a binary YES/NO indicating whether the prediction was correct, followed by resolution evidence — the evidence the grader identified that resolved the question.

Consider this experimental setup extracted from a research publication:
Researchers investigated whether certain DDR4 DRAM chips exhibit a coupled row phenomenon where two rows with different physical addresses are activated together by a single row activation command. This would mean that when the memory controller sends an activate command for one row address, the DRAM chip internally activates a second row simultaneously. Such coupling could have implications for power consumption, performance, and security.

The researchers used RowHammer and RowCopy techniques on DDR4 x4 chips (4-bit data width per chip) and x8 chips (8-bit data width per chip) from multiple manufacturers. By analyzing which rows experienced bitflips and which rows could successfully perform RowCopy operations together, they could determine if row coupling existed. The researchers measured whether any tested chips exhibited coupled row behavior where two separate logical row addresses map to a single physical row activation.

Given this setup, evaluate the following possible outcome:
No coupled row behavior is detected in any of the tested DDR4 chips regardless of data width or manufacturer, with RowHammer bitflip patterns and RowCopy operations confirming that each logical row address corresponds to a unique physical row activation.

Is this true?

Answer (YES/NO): NO